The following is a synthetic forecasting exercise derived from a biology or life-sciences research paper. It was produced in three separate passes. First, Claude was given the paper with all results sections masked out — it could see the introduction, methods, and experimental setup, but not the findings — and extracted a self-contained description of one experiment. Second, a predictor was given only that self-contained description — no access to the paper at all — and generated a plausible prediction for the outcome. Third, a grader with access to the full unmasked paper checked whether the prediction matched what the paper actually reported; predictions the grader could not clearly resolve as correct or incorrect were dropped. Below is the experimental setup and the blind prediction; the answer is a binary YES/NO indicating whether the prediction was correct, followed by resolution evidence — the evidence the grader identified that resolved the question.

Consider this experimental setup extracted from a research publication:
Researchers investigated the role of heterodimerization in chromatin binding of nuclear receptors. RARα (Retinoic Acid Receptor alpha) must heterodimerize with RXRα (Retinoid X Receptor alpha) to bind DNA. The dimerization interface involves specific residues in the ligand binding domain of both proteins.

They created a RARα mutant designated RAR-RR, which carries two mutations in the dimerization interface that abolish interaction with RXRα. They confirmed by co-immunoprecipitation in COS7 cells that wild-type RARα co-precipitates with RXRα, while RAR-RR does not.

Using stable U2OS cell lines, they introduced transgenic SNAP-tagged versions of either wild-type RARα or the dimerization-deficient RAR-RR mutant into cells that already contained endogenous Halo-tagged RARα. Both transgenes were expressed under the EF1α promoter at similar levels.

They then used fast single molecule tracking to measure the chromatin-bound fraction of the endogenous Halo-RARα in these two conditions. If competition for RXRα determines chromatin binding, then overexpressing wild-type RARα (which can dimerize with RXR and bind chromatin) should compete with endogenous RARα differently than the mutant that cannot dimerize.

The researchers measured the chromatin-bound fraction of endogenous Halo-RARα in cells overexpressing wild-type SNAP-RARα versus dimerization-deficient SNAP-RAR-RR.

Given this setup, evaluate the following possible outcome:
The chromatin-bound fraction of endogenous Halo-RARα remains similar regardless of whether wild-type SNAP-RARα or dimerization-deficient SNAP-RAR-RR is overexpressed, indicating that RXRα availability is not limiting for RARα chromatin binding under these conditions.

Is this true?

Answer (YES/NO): NO